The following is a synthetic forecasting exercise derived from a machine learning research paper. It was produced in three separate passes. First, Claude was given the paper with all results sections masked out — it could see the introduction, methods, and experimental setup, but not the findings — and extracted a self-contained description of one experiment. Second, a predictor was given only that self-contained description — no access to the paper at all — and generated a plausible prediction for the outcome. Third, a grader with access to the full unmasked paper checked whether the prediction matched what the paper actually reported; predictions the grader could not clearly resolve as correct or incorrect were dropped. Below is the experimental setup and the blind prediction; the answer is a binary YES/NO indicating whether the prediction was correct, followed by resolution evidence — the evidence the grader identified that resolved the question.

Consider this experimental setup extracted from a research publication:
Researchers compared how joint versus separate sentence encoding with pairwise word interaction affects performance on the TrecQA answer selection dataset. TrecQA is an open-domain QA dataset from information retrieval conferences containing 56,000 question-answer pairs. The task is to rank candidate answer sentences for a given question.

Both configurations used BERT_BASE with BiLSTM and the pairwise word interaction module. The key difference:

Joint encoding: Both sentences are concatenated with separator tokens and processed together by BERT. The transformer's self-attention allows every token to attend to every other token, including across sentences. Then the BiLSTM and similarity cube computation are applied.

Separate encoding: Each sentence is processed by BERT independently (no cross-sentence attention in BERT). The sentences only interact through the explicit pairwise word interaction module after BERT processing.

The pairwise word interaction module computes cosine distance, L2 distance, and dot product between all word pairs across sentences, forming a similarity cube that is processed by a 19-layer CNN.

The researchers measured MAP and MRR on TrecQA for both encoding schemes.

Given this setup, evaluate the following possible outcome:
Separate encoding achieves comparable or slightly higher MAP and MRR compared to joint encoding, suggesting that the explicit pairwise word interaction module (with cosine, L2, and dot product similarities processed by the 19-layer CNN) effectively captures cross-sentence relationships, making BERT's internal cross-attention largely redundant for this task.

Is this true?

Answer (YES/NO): NO